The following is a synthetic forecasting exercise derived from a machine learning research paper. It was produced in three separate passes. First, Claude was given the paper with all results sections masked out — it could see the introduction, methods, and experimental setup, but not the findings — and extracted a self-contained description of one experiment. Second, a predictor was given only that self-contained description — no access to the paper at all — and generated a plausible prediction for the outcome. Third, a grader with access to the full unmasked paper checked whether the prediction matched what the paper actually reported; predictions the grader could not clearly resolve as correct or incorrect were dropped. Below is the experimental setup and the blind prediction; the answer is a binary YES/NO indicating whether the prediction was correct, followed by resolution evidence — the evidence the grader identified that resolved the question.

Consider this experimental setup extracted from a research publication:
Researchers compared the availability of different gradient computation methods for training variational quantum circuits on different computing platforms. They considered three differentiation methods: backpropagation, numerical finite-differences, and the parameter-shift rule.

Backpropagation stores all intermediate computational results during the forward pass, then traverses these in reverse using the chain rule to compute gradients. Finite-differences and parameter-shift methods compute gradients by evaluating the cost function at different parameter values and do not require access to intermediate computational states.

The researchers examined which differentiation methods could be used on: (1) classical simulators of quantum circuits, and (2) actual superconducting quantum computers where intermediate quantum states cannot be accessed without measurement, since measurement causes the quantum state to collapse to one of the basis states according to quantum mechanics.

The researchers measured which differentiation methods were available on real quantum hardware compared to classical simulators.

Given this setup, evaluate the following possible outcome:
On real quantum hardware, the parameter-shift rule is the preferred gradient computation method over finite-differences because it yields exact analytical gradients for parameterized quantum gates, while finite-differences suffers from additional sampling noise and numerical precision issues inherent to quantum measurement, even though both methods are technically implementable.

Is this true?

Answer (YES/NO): NO